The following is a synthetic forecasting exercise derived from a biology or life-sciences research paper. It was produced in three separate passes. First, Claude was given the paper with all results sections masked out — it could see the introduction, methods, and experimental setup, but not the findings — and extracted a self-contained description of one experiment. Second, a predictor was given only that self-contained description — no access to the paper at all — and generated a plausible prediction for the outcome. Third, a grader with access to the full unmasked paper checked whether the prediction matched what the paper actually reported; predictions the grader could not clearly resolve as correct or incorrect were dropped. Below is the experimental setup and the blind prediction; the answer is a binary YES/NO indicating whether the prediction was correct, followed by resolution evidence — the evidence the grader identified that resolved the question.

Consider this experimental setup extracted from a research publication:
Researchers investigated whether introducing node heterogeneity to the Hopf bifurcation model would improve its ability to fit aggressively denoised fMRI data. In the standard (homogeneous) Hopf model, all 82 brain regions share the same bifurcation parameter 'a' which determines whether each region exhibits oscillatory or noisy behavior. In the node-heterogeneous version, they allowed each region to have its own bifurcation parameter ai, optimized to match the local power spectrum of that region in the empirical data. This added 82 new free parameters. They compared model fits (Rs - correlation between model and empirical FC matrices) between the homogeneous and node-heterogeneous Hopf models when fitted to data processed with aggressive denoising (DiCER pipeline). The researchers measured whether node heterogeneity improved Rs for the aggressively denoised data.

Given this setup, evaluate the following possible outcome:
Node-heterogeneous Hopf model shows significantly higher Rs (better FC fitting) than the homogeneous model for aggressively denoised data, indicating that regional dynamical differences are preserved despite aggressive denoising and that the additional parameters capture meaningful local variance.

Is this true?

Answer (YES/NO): NO